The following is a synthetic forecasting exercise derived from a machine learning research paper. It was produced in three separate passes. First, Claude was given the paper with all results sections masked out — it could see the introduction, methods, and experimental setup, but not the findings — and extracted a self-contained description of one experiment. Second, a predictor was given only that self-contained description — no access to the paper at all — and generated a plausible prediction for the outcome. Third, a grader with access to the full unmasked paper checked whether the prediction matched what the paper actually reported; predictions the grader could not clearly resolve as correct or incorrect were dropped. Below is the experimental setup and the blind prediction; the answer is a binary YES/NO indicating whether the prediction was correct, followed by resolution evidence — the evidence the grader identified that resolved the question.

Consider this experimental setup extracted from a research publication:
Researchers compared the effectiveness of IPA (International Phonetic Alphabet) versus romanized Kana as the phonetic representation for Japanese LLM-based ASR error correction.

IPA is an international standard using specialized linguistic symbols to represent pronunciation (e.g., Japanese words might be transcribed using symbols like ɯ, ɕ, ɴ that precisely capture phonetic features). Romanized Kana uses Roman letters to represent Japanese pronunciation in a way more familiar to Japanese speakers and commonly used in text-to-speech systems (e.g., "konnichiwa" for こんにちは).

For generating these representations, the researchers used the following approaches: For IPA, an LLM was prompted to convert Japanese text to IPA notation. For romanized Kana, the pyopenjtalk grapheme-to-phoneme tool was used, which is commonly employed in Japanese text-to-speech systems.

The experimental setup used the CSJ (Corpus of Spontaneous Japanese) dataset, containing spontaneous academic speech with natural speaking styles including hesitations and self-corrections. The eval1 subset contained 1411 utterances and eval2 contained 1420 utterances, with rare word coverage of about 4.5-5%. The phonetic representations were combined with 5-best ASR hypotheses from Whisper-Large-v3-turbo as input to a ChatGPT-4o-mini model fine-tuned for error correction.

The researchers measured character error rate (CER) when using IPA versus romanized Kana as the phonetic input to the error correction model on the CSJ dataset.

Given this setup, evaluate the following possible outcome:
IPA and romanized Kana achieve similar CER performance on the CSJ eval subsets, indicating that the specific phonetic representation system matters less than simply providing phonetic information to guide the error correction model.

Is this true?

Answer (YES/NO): NO